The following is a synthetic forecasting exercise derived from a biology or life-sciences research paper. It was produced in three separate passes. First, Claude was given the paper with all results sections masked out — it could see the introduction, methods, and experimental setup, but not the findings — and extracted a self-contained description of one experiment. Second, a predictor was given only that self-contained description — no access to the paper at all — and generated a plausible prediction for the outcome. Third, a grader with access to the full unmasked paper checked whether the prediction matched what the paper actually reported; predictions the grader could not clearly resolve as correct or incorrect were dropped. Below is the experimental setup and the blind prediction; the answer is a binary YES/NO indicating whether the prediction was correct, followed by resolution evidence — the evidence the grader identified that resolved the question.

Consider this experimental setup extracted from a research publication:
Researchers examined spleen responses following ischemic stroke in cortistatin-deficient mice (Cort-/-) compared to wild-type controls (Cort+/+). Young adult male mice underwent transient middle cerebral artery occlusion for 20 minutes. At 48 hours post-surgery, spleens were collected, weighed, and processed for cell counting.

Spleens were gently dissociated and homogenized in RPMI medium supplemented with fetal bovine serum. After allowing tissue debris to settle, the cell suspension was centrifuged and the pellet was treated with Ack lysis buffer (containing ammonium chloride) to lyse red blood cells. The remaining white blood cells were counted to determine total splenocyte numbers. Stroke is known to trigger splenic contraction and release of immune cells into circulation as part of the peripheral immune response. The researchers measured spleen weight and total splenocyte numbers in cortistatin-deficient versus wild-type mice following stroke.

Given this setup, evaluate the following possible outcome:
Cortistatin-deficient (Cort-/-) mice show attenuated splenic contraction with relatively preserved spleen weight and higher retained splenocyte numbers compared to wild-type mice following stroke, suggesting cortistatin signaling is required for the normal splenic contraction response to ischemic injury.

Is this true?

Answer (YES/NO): NO